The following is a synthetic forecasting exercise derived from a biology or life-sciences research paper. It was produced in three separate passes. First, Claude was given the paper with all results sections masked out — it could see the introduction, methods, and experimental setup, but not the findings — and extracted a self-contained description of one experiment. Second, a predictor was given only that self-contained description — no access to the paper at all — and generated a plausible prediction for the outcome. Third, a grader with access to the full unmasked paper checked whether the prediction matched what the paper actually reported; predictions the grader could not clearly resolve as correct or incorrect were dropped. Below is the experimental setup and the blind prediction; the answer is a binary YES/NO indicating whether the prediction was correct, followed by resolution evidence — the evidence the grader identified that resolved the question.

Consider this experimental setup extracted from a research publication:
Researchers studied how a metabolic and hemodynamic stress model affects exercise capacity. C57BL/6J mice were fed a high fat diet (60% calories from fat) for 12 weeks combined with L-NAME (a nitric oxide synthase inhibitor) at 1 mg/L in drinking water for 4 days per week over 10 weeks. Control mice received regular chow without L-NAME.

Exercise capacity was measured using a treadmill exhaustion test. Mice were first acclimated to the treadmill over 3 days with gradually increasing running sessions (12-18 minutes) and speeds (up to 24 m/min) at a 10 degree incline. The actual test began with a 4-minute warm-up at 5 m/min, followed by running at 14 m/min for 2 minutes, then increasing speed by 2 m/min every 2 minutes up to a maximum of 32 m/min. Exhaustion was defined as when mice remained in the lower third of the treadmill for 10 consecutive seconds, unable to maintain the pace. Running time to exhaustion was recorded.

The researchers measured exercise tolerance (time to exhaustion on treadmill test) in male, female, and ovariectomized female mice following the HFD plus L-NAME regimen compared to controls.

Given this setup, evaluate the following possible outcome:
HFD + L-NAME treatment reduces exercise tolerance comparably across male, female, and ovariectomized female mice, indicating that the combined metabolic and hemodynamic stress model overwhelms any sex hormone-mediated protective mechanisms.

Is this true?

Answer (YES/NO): NO